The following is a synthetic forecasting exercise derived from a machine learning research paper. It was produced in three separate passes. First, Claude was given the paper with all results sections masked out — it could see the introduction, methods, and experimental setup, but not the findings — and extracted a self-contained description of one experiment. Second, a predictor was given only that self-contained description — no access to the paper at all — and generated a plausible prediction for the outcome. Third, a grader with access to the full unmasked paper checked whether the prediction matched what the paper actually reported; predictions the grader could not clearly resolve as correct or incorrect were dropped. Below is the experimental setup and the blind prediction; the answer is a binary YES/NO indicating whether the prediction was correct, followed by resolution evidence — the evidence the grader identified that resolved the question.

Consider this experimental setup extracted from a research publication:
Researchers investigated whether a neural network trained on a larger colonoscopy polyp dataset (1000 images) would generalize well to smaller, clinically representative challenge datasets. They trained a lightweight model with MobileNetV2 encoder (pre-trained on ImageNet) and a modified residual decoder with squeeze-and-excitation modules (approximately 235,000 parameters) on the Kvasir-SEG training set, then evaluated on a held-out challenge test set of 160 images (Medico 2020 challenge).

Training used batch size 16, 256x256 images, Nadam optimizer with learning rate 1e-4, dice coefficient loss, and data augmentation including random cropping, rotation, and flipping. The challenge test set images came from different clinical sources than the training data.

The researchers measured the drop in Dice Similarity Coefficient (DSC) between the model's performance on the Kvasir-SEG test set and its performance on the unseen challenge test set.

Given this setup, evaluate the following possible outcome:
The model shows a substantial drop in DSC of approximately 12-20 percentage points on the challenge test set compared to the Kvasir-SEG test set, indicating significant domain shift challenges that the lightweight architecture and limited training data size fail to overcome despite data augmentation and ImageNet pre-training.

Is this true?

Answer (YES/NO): NO